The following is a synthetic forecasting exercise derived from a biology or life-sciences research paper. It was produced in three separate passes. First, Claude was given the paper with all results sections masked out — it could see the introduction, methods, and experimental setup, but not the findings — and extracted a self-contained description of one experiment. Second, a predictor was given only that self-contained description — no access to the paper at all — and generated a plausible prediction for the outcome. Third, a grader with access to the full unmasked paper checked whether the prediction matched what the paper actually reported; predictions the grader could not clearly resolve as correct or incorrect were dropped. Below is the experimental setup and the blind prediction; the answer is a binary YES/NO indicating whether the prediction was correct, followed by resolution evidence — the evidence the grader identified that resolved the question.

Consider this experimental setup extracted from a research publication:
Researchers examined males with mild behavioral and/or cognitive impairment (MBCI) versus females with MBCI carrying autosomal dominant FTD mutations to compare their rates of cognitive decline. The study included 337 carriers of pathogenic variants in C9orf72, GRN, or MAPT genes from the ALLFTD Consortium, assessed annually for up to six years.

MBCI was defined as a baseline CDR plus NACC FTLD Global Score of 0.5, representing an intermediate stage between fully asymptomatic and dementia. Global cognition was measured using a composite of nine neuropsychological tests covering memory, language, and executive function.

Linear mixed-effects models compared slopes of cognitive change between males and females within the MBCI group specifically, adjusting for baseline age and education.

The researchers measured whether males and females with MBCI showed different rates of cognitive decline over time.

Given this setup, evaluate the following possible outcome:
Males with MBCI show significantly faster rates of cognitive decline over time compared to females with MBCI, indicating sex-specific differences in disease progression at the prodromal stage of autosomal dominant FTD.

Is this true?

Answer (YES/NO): NO